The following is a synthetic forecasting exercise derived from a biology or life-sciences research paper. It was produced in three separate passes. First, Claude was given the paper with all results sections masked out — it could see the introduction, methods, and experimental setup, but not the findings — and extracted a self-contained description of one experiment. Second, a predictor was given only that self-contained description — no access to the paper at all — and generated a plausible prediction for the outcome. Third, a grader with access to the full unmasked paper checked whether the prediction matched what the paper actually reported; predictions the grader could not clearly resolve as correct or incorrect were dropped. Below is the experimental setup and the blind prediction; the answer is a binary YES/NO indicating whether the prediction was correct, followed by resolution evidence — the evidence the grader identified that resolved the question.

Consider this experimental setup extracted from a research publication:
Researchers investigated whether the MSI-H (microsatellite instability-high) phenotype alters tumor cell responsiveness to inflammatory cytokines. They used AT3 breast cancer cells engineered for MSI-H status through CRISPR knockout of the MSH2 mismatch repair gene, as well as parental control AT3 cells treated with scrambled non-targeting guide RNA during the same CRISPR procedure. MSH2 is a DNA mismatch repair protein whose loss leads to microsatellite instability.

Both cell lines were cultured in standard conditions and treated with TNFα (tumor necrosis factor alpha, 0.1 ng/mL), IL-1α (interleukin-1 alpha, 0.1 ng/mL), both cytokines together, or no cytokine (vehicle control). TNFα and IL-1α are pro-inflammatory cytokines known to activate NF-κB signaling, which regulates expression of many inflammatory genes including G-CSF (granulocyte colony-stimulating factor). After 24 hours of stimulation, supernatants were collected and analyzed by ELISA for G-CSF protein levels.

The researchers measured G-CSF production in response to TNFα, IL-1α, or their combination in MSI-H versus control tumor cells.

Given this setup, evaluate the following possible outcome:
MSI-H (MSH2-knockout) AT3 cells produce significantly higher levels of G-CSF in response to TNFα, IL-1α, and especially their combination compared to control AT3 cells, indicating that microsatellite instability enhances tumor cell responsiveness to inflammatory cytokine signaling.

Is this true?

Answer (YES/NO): NO